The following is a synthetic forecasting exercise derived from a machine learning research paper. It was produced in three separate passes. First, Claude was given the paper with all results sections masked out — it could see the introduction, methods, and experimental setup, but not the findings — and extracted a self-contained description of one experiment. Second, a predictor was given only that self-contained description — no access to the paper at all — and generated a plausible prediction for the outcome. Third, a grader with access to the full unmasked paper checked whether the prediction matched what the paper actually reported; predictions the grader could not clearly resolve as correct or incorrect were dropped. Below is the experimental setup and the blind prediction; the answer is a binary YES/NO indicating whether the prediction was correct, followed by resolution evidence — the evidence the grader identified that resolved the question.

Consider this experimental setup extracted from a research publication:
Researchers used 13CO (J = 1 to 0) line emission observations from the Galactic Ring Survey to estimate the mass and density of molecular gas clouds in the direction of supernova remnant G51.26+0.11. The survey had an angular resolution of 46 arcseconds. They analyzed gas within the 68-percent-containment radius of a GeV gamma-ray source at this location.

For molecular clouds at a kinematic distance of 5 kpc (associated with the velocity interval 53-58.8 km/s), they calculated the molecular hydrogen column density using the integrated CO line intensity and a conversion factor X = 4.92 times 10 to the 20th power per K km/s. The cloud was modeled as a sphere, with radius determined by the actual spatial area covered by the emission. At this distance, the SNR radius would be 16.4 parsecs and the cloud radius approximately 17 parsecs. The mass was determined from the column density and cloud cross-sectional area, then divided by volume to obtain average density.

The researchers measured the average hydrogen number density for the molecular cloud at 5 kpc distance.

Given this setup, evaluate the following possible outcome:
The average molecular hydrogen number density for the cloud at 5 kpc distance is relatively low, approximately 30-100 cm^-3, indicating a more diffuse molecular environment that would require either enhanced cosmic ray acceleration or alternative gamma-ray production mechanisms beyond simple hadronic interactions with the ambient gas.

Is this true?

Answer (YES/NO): NO